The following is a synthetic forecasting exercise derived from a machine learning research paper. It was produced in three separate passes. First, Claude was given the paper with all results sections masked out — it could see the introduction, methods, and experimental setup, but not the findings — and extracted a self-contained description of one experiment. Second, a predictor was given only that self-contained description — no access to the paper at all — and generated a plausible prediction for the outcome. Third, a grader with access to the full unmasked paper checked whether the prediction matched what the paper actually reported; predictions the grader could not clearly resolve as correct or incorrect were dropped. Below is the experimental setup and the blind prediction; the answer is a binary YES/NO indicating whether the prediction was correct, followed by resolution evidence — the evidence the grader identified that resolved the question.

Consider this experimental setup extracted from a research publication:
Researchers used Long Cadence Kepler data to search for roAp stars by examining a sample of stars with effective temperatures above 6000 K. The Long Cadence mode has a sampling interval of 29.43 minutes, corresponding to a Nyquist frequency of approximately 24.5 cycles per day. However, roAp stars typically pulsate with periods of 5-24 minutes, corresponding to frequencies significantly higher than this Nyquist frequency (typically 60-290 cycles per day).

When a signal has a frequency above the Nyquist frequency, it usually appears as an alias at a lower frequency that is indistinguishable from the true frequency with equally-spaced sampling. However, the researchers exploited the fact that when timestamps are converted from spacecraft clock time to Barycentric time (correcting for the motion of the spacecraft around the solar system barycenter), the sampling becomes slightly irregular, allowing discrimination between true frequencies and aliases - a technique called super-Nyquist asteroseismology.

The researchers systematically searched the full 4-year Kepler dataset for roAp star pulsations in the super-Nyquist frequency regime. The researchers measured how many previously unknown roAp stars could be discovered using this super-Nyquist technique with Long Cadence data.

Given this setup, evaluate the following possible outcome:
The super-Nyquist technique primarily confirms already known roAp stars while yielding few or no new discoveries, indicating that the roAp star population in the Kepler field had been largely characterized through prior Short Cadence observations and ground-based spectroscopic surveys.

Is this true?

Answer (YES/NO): NO